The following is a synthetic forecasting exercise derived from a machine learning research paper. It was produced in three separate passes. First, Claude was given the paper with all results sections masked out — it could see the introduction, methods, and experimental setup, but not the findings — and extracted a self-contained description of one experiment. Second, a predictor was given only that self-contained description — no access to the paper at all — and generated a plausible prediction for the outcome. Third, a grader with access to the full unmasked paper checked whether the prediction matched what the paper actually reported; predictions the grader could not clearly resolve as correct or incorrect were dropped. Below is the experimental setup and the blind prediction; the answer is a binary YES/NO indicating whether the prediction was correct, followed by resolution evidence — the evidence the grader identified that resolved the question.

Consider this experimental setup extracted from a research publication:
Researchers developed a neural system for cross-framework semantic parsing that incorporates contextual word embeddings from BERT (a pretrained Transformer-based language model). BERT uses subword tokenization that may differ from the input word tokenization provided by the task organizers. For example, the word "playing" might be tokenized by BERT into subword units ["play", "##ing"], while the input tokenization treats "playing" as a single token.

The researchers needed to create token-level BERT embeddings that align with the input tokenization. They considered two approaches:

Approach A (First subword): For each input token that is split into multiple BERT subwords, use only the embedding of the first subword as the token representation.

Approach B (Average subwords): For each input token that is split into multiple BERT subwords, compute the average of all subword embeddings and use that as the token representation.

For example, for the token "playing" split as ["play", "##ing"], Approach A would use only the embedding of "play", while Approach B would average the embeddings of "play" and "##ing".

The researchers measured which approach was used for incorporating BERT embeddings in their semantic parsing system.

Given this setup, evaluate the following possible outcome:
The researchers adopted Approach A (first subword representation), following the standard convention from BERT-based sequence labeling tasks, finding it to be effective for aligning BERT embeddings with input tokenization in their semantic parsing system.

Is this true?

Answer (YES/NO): NO